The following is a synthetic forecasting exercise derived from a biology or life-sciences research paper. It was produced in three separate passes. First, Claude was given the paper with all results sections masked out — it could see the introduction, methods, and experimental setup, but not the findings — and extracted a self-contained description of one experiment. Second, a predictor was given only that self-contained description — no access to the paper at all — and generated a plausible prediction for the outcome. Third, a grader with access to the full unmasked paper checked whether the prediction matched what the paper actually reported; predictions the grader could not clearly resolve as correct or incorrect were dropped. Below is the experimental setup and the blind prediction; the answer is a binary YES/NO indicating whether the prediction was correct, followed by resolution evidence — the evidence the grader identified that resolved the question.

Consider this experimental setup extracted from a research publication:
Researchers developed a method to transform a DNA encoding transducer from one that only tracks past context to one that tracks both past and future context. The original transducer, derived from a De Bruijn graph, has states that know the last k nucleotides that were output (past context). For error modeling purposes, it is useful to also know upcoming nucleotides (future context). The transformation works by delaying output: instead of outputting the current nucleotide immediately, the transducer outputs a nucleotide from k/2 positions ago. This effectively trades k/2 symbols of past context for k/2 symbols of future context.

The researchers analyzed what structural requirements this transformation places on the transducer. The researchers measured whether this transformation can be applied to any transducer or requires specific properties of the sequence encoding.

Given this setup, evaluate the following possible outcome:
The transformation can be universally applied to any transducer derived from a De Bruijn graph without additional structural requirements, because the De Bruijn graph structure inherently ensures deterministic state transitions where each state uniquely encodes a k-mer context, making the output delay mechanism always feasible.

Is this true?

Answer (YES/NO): NO